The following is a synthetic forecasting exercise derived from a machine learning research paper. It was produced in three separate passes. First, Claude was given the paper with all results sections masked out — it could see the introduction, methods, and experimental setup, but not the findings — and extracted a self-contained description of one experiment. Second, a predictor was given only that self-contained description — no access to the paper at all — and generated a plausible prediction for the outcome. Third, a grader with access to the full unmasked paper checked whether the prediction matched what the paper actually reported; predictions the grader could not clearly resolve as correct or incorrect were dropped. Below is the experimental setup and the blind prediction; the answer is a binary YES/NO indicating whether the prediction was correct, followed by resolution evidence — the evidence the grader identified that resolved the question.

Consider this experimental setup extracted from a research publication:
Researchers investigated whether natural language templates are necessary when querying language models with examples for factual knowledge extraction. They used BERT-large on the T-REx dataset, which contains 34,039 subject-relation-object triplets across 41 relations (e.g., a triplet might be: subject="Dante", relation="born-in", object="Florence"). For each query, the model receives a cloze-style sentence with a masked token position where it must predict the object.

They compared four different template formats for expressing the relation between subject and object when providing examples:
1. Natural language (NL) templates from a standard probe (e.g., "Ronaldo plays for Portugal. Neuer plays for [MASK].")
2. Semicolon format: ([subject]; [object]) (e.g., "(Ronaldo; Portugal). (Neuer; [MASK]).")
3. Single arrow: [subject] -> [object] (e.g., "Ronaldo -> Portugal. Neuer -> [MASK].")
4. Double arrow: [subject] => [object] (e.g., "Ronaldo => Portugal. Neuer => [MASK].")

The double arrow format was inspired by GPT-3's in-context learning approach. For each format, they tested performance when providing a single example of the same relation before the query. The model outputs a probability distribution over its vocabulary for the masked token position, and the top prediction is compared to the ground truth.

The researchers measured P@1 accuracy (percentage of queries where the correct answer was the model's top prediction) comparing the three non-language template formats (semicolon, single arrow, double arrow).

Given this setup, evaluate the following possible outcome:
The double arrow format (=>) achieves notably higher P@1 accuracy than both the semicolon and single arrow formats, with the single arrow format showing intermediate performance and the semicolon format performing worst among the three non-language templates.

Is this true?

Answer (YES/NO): NO